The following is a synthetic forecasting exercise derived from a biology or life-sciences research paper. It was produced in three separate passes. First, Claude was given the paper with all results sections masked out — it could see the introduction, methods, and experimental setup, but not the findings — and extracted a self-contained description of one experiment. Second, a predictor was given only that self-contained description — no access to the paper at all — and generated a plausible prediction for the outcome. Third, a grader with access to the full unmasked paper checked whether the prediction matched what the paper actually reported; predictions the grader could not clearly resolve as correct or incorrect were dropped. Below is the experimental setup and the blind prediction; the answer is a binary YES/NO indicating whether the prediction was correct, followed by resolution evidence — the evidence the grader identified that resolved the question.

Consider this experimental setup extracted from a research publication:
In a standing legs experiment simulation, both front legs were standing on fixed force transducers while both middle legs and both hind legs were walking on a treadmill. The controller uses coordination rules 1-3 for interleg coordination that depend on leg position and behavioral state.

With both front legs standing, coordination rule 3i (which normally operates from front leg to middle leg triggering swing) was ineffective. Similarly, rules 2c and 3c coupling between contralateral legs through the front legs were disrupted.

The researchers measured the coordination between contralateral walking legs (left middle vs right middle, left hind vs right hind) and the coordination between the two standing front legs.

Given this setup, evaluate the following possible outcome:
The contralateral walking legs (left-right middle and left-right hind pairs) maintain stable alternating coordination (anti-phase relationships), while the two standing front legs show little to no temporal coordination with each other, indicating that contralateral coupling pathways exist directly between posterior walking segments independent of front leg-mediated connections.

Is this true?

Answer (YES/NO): NO